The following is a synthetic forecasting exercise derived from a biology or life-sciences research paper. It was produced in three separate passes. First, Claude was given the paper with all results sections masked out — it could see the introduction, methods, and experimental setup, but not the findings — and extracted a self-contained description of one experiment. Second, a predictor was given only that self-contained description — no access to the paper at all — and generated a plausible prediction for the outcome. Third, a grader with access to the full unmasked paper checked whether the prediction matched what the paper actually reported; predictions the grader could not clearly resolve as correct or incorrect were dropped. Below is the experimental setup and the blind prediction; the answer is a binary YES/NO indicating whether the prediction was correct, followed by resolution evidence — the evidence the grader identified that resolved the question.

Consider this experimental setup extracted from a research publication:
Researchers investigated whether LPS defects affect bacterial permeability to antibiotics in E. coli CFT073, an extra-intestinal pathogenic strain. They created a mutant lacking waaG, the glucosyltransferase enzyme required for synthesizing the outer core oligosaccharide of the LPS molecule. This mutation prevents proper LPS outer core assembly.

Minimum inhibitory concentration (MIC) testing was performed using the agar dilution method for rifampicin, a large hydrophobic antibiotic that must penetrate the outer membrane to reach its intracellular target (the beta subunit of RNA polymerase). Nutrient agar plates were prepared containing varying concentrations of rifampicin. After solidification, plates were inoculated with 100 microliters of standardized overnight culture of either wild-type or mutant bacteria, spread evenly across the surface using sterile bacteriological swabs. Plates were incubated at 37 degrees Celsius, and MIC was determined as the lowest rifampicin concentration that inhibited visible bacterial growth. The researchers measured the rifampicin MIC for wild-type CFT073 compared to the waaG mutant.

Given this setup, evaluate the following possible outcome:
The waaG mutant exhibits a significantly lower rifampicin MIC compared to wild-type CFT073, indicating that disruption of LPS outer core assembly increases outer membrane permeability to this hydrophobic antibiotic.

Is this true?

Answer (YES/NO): YES